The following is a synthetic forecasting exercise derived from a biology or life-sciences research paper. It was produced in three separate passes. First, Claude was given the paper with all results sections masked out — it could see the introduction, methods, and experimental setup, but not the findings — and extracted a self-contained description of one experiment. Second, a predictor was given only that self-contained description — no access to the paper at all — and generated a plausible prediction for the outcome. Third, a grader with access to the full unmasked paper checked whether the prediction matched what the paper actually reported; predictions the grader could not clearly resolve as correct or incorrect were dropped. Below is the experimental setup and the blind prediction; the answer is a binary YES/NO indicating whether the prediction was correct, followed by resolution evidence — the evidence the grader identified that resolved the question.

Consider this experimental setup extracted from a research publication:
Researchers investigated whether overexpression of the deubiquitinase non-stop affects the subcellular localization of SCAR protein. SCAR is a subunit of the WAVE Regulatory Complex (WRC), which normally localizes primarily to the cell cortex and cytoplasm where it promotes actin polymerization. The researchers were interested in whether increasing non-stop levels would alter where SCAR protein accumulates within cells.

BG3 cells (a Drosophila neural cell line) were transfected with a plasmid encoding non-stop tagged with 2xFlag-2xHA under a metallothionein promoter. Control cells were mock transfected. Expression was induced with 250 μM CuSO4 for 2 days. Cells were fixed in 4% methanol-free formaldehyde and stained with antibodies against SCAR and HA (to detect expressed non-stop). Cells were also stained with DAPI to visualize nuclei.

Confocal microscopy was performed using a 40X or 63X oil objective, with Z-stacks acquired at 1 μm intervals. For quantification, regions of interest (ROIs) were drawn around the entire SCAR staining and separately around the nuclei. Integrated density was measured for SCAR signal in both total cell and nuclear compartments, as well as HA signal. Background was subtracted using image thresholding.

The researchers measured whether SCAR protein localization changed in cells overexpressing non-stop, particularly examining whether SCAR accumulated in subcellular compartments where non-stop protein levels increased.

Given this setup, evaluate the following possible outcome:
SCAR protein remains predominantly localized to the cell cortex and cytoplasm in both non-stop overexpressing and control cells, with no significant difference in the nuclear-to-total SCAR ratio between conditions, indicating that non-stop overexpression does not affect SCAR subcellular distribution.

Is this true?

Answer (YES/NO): NO